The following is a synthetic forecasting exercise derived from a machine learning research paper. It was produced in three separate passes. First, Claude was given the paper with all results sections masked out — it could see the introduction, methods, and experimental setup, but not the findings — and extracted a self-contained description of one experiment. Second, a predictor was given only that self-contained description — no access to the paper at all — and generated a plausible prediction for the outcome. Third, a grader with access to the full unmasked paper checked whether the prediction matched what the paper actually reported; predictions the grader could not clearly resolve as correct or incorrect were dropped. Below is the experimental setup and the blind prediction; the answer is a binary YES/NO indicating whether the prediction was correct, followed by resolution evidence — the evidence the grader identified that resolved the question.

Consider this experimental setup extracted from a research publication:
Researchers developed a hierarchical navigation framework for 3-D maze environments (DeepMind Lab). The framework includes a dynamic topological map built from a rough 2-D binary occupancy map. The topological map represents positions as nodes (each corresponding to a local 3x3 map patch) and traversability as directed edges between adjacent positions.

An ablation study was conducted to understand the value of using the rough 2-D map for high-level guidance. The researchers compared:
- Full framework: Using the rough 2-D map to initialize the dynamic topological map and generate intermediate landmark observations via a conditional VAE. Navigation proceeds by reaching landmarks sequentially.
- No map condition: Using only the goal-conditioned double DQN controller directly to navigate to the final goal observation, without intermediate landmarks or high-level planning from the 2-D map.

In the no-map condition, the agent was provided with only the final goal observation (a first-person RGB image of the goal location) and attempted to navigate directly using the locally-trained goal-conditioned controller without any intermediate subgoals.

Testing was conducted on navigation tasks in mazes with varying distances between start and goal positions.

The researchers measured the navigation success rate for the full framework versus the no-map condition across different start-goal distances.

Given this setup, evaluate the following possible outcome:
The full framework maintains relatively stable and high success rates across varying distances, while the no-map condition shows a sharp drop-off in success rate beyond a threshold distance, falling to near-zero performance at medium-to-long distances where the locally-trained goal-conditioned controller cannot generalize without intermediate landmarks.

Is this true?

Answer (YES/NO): YES